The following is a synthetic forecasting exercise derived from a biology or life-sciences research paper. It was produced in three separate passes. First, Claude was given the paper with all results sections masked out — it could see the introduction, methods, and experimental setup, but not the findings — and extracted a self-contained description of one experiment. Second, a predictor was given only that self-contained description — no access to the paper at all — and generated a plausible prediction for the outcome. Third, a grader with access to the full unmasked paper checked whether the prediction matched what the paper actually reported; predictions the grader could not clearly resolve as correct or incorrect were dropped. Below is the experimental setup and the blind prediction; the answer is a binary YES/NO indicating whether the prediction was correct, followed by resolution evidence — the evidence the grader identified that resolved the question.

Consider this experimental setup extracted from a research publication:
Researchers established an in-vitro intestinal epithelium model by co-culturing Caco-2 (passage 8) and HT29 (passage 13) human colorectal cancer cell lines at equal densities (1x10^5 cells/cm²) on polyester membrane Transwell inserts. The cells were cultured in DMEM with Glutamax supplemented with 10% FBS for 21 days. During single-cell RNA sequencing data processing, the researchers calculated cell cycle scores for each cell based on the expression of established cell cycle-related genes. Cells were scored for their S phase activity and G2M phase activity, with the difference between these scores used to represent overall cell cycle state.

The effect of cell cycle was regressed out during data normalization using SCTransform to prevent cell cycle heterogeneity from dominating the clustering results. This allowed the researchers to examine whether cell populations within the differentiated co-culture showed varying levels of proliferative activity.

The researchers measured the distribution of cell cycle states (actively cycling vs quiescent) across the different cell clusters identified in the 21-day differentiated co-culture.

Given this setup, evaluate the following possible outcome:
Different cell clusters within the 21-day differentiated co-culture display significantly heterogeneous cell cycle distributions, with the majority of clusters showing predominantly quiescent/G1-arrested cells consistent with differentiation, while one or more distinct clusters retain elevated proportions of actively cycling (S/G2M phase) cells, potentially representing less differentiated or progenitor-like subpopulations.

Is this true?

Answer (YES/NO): YES